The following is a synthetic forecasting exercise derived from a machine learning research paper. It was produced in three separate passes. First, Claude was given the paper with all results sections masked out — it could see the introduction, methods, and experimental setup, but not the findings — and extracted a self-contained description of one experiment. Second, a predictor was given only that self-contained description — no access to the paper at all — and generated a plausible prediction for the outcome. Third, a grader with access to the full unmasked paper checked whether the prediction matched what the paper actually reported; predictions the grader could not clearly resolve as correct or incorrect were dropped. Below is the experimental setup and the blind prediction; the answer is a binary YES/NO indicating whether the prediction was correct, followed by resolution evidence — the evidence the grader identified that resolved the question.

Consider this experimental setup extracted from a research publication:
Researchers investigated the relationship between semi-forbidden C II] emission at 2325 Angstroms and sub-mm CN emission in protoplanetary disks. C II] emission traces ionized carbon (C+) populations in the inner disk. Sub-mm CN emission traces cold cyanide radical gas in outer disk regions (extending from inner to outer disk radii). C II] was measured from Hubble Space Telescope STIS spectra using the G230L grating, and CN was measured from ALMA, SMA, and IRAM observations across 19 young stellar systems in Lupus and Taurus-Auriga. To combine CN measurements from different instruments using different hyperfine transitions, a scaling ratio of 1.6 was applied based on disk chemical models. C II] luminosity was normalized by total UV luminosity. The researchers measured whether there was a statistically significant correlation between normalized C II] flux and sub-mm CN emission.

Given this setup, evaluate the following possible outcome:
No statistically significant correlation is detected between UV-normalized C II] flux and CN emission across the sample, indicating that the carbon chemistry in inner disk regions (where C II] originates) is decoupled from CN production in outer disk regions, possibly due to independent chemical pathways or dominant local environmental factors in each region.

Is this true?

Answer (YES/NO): NO